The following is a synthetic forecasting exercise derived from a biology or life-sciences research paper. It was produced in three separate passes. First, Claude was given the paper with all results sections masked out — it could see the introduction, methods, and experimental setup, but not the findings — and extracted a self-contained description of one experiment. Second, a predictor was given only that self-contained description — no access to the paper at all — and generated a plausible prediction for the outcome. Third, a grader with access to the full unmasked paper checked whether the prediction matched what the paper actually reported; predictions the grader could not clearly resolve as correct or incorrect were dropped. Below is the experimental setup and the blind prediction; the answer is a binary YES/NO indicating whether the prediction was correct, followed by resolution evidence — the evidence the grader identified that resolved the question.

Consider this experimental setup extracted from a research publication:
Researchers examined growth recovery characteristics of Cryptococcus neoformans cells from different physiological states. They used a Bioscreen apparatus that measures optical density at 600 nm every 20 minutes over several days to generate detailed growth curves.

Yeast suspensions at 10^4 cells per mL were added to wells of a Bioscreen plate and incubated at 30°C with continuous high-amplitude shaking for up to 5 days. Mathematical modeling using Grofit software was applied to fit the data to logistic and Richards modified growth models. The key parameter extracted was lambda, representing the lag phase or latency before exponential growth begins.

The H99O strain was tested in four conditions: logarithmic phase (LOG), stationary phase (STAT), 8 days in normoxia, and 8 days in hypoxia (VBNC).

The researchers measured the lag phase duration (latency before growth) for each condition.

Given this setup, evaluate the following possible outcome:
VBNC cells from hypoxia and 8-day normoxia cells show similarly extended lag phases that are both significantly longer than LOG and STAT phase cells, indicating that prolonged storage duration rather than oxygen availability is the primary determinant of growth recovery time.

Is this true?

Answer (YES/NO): NO